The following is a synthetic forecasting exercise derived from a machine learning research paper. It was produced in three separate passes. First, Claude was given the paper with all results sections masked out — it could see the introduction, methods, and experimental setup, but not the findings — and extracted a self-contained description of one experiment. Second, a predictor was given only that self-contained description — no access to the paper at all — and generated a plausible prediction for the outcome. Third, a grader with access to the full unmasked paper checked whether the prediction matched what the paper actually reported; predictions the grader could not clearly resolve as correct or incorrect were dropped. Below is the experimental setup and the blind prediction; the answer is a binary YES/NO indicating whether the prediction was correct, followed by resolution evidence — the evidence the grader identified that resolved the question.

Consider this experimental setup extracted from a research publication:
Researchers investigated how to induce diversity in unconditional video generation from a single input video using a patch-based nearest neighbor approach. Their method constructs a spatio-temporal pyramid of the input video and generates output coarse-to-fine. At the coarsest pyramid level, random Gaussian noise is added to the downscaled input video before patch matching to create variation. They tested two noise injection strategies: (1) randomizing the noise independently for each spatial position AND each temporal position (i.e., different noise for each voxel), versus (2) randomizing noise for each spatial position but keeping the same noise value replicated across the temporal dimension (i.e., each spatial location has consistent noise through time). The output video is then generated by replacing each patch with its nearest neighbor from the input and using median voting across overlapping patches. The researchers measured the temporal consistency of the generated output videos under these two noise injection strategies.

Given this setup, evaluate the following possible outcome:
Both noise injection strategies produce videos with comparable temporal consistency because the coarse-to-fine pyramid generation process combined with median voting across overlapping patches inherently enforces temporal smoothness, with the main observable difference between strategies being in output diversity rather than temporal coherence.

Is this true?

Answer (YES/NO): NO